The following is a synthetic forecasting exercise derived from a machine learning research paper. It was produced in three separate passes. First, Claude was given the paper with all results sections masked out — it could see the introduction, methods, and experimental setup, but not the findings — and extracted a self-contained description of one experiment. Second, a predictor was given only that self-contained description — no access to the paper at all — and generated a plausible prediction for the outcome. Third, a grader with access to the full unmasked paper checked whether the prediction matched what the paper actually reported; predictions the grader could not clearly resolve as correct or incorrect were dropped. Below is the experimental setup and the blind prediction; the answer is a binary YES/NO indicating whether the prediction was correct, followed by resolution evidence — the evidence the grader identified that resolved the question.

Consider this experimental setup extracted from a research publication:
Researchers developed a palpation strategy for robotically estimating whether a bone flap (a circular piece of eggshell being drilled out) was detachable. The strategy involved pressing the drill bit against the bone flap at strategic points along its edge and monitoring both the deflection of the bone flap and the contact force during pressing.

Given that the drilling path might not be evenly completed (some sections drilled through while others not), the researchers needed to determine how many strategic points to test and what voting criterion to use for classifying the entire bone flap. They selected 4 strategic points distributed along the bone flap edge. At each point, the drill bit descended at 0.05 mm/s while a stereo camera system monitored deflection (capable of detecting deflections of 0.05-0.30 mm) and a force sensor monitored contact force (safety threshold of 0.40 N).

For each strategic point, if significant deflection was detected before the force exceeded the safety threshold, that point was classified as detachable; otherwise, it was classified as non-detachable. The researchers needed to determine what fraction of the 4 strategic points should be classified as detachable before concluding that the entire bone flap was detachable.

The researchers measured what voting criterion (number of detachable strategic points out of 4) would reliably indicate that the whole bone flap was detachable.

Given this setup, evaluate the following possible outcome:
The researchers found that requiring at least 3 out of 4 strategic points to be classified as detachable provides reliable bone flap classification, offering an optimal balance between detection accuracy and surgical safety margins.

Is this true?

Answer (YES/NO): YES